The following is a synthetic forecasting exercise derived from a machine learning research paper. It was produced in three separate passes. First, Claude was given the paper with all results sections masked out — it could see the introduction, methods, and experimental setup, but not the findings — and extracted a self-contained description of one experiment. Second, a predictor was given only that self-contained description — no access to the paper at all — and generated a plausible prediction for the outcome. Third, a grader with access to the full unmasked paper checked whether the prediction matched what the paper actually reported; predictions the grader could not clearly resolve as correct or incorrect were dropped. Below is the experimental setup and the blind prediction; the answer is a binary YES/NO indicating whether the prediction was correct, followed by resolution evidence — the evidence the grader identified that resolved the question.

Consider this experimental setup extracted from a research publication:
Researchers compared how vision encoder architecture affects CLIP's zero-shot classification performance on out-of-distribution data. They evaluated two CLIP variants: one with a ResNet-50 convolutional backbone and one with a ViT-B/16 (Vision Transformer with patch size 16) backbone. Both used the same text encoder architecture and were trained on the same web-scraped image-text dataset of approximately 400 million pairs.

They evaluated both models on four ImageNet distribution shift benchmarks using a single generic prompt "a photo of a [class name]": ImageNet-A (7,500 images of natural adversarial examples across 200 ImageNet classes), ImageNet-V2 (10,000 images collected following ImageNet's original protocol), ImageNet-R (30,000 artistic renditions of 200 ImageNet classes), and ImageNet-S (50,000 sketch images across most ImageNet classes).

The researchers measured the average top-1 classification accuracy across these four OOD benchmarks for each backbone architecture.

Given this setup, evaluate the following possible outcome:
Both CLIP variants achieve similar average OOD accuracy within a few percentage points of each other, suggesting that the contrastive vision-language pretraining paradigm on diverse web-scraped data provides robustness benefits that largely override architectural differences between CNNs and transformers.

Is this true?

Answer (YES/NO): NO